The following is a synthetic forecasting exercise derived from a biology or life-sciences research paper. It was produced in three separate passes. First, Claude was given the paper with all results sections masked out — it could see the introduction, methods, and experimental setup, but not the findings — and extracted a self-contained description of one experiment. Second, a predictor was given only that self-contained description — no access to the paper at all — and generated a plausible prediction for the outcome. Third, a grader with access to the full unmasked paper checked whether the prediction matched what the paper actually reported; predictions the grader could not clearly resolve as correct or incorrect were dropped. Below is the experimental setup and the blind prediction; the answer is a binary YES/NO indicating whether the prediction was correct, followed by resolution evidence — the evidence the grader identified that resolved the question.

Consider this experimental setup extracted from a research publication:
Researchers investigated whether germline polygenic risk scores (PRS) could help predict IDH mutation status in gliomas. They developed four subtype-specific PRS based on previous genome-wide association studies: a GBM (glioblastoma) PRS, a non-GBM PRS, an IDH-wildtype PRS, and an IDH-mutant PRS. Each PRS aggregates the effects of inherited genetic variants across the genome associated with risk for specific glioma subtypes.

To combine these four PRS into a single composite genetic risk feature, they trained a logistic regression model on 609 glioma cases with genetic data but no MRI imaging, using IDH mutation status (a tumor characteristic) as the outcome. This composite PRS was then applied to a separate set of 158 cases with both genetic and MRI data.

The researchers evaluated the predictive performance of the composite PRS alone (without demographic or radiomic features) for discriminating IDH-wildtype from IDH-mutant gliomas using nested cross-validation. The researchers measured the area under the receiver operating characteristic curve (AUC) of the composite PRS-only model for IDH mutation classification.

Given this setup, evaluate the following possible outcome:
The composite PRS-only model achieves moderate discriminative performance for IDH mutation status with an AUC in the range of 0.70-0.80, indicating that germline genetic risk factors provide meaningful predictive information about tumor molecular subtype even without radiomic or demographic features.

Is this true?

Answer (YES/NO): NO